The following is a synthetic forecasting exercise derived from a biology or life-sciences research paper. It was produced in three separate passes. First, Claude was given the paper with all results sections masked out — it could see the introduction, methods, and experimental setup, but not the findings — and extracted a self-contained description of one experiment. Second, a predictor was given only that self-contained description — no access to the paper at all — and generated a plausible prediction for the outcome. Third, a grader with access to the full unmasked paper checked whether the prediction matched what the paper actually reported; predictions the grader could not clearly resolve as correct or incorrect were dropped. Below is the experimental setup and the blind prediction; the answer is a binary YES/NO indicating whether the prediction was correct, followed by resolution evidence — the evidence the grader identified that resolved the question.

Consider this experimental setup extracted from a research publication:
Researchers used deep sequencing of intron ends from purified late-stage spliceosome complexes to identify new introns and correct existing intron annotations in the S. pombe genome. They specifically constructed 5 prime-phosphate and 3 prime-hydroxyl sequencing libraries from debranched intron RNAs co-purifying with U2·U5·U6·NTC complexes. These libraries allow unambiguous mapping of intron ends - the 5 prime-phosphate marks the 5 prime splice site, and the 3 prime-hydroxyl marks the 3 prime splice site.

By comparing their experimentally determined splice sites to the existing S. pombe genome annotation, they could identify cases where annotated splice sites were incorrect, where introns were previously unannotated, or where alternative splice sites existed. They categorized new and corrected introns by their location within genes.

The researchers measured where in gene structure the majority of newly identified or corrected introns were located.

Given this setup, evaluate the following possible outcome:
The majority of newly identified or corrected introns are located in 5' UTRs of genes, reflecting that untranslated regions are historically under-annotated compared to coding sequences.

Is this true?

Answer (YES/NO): NO